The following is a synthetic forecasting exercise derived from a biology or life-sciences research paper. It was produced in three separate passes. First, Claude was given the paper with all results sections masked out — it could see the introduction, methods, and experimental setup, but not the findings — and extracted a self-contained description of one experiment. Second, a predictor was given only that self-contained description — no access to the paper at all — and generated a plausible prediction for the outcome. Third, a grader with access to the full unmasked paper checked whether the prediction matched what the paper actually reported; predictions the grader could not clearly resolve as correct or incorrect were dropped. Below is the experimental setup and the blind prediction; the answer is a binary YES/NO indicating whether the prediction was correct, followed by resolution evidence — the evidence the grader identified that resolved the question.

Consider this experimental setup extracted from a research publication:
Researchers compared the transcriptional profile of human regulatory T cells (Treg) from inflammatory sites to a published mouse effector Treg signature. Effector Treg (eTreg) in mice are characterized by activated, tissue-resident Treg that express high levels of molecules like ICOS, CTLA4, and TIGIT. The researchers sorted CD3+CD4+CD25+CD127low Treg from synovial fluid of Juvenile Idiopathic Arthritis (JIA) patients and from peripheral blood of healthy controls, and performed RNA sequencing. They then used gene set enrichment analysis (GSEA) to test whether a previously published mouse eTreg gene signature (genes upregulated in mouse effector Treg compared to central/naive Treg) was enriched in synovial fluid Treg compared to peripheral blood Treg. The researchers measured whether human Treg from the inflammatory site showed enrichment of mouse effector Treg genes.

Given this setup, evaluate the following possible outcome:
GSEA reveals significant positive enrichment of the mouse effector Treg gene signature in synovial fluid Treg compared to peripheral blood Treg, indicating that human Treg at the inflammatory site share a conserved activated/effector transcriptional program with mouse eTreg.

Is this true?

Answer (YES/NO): YES